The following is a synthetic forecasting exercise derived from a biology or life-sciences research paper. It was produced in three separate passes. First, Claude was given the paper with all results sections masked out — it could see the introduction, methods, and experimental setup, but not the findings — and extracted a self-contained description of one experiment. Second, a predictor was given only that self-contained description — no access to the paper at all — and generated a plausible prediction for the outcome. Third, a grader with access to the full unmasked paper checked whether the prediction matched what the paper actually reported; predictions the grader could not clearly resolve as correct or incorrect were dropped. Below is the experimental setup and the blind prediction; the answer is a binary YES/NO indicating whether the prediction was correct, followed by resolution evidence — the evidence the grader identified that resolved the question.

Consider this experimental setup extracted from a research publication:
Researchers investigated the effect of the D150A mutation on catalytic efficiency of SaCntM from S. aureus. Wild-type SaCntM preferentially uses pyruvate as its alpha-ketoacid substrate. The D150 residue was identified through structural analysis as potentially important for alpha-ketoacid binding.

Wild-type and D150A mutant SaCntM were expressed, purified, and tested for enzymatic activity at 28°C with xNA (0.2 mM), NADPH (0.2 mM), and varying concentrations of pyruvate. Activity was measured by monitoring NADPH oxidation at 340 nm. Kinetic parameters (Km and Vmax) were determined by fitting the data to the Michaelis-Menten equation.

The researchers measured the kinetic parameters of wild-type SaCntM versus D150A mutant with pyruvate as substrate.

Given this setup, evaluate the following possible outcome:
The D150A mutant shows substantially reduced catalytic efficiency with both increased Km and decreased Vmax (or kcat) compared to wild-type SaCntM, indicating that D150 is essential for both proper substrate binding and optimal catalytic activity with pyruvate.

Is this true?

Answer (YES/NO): NO